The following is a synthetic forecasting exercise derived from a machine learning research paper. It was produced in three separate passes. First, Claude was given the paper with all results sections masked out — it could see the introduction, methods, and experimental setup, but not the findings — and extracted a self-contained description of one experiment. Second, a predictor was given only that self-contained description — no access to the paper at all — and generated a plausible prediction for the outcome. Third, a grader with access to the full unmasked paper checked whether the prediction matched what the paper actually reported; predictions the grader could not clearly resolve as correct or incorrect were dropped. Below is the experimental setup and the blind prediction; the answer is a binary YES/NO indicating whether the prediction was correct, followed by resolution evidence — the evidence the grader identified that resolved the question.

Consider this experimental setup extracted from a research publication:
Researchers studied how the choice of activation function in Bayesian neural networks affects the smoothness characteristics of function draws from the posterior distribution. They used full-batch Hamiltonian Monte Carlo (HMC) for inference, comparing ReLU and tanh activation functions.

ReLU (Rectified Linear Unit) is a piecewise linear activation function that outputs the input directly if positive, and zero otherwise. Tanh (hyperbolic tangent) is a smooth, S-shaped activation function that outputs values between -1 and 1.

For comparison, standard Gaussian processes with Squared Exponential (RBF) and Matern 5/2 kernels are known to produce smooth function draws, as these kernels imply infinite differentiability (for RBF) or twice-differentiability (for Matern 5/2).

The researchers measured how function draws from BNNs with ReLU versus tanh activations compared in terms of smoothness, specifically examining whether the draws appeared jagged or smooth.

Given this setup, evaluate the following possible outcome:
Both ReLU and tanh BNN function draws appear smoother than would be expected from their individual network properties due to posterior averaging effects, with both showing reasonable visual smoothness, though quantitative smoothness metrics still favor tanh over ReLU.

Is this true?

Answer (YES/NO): NO